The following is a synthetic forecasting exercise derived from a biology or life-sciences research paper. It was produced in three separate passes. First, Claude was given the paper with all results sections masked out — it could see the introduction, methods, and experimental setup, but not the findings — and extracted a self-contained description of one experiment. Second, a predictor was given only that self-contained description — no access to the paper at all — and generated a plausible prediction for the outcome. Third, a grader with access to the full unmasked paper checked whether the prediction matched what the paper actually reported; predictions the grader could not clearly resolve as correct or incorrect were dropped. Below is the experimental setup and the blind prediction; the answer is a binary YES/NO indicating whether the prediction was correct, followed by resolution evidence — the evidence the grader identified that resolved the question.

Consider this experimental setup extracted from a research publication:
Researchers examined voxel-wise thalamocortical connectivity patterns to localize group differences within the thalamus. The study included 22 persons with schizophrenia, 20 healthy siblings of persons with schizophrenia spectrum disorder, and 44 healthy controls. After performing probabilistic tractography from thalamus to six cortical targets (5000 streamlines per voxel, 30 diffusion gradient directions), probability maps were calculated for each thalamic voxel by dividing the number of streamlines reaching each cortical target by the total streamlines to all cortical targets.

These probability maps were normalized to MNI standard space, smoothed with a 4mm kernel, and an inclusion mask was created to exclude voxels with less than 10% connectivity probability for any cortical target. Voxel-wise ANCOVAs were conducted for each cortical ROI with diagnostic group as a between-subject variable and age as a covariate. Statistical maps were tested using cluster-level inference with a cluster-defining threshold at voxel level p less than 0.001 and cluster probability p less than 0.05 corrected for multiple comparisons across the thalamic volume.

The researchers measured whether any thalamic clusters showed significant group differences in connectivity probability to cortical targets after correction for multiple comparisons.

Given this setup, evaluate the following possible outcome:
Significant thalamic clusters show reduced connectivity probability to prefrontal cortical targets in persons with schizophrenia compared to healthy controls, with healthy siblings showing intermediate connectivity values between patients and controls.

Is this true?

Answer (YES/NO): NO